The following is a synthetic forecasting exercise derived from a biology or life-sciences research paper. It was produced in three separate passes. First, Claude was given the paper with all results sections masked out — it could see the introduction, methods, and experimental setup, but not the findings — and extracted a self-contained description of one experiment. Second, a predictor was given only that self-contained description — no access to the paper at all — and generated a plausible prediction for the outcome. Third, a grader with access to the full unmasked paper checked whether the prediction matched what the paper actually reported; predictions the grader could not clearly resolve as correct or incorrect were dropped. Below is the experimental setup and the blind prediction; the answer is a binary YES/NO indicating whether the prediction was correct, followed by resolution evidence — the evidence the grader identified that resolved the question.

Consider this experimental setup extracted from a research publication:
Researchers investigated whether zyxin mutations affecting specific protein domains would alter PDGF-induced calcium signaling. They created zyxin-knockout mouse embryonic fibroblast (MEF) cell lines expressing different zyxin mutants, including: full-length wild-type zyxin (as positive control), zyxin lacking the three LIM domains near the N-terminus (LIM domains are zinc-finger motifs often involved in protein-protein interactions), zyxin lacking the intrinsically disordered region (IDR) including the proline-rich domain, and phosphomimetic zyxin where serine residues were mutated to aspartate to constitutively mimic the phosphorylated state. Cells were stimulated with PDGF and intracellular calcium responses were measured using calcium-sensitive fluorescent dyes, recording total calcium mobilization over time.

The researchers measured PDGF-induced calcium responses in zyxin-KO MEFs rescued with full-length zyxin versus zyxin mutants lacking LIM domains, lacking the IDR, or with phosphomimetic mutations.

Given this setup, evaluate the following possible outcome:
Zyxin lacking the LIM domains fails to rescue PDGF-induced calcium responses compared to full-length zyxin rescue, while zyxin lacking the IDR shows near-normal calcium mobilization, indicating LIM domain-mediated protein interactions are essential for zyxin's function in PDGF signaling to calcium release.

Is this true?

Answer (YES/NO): NO